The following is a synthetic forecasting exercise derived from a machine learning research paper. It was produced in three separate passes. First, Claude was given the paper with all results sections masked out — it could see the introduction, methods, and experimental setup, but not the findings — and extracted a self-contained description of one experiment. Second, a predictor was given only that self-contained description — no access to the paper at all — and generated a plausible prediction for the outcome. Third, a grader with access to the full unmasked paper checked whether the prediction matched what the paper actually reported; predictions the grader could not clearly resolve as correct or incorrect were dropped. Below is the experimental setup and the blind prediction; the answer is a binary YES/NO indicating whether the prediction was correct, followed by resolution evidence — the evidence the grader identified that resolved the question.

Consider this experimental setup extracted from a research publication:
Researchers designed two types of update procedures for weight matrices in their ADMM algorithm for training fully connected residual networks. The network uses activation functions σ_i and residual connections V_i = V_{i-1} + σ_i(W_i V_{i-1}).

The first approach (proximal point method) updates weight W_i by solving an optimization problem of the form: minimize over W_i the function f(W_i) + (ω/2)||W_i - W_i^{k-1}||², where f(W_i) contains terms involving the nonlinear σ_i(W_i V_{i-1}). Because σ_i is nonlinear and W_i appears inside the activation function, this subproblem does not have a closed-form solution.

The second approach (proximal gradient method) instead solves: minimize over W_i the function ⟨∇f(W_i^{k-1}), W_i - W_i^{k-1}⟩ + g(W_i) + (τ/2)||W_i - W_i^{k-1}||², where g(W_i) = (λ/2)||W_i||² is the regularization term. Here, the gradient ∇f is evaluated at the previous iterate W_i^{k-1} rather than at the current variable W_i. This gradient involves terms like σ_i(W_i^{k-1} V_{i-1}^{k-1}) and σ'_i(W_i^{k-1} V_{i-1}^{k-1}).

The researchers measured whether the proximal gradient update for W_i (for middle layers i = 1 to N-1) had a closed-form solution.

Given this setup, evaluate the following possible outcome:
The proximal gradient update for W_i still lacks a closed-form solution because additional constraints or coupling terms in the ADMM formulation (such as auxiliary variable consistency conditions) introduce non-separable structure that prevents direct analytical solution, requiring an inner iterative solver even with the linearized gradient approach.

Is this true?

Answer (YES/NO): NO